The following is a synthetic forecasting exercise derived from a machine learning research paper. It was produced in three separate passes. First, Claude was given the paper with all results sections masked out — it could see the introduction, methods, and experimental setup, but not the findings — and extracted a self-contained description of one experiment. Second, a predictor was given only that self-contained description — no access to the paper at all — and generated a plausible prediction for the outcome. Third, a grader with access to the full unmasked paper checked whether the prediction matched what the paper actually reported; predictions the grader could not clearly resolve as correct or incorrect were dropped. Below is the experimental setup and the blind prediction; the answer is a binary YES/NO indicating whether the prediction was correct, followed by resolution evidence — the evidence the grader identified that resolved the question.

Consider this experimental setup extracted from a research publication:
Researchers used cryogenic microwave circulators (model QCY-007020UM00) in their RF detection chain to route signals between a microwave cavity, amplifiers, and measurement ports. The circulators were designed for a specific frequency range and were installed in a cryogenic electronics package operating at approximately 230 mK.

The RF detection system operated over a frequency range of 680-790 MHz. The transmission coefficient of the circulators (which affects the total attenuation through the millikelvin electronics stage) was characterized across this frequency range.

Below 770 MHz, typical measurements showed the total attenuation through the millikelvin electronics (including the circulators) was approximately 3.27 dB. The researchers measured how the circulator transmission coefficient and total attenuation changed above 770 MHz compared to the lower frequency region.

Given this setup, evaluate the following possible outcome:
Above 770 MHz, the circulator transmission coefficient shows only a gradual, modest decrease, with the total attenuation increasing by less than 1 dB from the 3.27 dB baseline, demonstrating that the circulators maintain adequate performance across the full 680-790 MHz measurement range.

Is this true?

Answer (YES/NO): NO